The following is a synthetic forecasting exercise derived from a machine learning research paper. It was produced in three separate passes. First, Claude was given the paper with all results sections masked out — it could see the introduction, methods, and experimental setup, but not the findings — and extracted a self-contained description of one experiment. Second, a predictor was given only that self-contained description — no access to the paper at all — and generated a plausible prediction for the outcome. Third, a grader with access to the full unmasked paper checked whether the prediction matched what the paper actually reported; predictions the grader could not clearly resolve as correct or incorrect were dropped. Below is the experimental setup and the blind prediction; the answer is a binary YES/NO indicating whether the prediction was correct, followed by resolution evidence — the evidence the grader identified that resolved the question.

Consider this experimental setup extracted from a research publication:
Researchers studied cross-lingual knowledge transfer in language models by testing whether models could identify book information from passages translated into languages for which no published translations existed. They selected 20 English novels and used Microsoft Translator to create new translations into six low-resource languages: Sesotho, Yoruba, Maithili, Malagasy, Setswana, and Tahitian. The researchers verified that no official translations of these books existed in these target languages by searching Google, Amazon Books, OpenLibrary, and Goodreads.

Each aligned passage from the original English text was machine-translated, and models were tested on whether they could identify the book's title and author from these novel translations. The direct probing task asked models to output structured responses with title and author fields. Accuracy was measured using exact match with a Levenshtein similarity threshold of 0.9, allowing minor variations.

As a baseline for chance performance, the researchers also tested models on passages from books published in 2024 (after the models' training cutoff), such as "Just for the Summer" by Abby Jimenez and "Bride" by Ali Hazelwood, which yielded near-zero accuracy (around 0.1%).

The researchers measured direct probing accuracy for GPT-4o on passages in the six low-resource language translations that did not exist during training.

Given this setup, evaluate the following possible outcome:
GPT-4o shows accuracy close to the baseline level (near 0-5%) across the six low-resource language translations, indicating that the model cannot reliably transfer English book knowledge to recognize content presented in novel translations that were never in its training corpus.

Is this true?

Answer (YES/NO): NO